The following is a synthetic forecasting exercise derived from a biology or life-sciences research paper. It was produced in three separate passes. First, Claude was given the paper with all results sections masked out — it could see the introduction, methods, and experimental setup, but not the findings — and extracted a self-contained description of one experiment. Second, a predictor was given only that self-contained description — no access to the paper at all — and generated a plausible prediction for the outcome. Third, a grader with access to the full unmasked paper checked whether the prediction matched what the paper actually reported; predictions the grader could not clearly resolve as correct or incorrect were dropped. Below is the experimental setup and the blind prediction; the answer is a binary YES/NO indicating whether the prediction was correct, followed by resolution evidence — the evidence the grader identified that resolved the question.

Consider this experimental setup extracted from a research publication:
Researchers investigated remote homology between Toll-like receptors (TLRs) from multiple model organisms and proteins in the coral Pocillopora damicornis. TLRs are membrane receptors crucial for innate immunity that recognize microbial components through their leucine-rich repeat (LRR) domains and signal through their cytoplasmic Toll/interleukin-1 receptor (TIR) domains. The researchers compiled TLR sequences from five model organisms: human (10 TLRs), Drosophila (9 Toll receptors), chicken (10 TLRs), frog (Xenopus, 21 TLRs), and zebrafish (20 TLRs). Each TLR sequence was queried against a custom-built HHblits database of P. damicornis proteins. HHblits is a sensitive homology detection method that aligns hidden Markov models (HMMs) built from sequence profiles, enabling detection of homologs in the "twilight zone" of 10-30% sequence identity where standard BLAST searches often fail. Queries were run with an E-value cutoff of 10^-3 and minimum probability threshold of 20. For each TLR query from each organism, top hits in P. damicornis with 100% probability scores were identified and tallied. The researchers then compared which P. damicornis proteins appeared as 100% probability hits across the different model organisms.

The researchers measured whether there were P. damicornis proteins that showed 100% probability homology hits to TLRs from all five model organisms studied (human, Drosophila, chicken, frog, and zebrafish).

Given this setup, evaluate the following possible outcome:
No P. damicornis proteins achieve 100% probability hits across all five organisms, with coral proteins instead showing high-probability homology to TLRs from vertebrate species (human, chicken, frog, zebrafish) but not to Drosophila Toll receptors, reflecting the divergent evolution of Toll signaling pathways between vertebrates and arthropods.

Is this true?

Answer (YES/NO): NO